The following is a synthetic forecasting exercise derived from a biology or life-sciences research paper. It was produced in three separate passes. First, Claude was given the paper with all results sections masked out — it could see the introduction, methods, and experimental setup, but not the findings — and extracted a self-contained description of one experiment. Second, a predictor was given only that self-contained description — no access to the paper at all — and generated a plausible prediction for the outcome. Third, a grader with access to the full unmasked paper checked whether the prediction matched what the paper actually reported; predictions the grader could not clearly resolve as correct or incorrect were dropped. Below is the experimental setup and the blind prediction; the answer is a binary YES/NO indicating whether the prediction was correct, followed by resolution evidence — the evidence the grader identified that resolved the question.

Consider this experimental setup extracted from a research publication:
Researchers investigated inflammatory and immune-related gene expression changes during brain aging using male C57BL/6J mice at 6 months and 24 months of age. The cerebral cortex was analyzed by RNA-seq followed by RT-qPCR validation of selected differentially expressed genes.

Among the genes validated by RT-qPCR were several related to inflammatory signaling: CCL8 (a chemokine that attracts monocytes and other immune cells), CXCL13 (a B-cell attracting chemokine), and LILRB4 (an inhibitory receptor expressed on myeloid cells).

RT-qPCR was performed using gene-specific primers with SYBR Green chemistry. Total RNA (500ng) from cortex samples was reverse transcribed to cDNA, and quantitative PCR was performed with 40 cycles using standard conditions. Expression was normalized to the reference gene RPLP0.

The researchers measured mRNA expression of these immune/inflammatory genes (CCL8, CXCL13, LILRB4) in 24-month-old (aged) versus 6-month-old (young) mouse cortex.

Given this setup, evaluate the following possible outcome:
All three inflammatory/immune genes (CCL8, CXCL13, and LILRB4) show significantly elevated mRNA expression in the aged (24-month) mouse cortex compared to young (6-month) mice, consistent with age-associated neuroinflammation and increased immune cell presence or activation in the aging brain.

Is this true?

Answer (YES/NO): YES